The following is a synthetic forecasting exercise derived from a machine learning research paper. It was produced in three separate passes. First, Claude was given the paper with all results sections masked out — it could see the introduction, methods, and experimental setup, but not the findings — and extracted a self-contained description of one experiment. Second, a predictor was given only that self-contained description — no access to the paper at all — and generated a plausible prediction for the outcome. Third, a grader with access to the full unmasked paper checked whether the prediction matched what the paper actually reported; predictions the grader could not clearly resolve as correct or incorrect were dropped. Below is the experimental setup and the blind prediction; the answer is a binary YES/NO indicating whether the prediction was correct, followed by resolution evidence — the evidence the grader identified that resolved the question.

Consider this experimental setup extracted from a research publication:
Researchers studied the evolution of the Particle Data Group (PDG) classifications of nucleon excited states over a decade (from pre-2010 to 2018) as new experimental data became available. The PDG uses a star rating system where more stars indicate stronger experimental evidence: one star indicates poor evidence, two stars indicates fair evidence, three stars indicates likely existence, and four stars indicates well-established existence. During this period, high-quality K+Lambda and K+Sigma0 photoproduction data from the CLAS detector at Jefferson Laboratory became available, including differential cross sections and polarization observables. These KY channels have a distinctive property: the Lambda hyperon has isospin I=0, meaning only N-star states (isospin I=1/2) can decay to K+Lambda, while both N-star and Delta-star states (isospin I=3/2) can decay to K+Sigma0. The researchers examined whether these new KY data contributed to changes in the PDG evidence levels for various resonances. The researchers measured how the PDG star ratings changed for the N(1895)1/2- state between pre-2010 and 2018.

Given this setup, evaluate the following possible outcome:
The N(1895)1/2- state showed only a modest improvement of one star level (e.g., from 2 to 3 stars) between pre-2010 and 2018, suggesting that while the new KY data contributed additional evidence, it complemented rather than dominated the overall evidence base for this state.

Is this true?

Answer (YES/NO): NO